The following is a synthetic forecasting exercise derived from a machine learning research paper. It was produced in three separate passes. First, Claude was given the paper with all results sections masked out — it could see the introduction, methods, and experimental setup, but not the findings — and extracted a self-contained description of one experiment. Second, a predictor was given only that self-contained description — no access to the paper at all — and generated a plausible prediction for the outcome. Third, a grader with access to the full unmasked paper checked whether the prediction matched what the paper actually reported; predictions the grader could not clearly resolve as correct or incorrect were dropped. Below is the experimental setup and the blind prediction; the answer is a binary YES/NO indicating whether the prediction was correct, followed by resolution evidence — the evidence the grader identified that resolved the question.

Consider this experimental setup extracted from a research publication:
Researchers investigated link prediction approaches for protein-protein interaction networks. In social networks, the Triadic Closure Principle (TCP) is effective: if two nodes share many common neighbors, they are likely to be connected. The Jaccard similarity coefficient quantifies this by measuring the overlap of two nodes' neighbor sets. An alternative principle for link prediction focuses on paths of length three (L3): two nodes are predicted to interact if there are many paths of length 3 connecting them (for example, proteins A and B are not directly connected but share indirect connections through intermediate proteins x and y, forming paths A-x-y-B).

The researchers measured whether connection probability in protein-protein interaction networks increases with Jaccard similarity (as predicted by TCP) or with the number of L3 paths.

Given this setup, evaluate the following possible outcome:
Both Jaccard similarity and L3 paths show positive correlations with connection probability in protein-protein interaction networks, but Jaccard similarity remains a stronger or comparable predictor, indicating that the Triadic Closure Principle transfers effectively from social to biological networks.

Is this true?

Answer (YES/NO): NO